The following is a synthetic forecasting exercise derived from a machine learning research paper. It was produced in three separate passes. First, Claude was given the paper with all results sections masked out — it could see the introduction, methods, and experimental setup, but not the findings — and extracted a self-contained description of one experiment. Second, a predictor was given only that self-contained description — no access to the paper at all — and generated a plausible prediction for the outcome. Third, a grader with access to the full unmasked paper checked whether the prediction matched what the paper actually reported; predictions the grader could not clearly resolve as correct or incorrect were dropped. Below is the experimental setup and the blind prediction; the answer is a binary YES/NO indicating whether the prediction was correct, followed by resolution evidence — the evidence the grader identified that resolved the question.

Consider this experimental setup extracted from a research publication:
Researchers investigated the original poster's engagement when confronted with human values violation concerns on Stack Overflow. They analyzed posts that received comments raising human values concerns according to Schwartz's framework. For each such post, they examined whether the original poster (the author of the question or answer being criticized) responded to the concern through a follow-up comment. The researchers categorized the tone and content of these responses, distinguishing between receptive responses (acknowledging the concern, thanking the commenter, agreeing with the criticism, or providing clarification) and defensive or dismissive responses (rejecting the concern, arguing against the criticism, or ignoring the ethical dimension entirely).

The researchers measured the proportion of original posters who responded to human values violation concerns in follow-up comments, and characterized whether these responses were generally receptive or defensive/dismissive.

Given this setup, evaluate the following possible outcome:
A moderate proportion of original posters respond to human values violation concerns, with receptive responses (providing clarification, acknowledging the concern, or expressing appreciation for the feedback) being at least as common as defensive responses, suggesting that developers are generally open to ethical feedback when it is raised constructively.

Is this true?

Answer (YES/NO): YES